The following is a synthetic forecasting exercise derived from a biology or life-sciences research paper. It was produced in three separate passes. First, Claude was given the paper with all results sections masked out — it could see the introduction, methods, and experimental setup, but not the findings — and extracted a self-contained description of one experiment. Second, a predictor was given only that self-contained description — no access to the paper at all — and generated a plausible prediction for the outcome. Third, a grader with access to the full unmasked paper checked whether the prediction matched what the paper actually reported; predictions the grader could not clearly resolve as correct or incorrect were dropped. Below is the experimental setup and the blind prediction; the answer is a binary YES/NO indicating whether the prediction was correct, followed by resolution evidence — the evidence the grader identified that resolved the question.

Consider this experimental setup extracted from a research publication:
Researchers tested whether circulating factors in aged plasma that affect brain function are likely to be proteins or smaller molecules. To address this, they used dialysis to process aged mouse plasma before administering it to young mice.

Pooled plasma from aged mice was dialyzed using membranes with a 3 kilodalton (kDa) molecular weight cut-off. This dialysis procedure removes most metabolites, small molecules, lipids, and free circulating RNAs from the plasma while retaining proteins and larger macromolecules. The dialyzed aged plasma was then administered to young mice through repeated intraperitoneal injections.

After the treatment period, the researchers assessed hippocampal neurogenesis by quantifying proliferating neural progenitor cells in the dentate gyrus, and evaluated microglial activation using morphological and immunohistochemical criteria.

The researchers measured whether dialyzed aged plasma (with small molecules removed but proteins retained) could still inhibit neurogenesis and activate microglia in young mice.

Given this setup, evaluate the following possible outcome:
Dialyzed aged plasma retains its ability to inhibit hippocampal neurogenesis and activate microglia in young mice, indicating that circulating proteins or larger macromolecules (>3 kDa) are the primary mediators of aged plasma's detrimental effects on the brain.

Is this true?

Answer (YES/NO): YES